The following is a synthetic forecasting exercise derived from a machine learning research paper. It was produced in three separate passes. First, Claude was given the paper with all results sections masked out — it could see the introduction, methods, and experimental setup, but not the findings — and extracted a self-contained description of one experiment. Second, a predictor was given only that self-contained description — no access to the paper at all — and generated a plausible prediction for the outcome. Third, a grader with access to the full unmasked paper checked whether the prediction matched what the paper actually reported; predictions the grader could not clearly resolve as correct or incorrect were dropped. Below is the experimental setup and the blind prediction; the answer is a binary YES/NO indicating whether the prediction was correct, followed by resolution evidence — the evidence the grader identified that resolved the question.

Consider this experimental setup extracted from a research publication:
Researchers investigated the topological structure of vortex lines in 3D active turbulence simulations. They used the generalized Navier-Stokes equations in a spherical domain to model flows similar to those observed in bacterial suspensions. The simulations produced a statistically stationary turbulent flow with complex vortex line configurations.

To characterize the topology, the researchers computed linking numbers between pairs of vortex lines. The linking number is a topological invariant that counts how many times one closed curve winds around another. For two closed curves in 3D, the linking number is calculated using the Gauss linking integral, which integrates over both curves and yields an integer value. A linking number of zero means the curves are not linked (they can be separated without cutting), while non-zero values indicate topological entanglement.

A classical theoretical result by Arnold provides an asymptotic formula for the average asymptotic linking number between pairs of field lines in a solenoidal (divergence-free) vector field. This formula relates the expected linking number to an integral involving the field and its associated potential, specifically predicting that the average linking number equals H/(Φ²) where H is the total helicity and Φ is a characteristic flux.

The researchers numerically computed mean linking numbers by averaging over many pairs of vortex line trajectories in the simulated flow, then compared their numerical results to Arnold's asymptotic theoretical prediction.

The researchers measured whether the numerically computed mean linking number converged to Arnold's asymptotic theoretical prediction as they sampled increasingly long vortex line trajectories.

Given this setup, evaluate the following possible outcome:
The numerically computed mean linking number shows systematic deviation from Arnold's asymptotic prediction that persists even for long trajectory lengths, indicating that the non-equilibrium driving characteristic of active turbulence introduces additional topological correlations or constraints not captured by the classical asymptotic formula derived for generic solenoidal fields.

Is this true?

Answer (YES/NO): NO